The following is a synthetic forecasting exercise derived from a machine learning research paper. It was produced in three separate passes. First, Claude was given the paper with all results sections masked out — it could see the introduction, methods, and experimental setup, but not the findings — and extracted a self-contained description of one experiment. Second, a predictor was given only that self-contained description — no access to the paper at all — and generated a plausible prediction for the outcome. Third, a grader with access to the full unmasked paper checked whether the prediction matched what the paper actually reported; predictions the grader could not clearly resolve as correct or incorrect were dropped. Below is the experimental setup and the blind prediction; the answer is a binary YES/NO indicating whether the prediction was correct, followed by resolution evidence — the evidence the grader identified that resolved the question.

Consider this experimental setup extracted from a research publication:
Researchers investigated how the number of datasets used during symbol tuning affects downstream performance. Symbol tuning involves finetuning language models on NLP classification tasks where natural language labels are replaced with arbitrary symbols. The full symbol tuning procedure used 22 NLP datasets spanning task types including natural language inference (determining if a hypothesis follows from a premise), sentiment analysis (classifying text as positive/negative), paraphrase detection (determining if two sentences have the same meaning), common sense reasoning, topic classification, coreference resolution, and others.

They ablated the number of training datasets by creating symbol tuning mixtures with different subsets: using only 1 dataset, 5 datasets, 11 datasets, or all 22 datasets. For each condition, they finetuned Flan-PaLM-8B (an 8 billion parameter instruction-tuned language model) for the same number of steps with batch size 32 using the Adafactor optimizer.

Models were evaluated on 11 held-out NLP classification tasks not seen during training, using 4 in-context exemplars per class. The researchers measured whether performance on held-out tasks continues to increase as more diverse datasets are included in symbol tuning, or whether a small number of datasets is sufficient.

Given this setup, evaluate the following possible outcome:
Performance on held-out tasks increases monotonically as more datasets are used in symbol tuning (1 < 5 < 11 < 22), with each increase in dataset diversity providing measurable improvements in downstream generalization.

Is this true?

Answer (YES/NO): NO